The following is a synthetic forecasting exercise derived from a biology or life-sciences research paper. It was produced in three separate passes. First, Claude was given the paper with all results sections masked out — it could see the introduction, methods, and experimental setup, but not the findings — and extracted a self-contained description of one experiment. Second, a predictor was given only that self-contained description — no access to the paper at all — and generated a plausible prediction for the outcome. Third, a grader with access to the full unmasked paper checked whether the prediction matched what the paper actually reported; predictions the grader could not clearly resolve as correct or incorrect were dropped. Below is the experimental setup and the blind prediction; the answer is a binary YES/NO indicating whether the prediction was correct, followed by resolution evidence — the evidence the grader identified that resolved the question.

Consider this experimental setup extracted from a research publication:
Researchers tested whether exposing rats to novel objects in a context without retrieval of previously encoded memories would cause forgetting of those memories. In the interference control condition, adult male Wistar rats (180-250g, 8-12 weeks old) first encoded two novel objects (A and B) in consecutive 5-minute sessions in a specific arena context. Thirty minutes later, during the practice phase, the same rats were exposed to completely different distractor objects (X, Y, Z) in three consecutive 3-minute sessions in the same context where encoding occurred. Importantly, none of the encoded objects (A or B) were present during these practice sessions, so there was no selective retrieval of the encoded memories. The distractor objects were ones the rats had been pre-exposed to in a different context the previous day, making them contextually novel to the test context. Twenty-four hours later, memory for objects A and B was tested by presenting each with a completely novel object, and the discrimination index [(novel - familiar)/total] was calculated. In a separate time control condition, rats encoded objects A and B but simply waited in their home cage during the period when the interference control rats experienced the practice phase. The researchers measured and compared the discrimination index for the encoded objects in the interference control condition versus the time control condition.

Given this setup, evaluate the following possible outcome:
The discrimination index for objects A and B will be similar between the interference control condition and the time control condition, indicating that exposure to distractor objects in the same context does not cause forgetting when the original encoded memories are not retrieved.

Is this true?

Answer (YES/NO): YES